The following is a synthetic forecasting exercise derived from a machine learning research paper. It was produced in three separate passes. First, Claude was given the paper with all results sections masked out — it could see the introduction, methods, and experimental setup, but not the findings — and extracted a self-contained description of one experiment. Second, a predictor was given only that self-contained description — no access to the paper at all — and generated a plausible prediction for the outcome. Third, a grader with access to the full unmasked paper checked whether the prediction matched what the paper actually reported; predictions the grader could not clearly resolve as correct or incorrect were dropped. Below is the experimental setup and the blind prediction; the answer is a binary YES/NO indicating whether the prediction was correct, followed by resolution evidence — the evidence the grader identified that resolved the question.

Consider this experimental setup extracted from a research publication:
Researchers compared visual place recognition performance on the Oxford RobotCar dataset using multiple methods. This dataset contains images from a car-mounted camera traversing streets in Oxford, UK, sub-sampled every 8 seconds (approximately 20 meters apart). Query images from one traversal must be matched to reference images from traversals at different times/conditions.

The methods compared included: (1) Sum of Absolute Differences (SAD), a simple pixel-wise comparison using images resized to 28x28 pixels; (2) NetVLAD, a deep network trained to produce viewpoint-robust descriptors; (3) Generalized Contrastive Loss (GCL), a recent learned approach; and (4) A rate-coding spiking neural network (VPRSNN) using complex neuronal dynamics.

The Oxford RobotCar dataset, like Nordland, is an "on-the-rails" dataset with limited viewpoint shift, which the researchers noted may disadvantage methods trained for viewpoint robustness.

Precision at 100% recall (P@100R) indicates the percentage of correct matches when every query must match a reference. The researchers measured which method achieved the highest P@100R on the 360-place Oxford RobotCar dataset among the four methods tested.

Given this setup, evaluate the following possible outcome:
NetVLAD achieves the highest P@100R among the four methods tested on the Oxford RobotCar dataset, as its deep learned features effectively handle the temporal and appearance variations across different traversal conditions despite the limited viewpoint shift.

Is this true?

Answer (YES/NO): NO